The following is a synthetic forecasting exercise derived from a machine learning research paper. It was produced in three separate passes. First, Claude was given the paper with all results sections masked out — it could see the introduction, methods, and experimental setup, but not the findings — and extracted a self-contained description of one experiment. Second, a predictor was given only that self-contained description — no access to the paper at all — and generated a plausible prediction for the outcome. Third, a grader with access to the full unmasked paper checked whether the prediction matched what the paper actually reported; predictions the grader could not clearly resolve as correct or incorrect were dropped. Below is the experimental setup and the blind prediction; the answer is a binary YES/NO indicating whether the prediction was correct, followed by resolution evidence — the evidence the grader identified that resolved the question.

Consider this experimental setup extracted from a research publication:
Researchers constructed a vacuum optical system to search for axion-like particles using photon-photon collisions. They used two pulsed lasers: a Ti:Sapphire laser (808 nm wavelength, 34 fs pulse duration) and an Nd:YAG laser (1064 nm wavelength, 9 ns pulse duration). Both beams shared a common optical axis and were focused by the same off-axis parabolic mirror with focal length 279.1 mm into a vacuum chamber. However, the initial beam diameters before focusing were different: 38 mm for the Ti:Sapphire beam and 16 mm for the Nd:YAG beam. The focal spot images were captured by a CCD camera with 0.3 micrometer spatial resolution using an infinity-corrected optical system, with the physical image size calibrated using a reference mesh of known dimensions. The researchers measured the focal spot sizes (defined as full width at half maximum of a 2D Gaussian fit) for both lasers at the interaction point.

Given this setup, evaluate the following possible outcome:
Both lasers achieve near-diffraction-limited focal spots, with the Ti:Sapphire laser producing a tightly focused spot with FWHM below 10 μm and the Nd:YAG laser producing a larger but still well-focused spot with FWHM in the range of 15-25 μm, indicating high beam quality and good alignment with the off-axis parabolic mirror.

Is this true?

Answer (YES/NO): NO